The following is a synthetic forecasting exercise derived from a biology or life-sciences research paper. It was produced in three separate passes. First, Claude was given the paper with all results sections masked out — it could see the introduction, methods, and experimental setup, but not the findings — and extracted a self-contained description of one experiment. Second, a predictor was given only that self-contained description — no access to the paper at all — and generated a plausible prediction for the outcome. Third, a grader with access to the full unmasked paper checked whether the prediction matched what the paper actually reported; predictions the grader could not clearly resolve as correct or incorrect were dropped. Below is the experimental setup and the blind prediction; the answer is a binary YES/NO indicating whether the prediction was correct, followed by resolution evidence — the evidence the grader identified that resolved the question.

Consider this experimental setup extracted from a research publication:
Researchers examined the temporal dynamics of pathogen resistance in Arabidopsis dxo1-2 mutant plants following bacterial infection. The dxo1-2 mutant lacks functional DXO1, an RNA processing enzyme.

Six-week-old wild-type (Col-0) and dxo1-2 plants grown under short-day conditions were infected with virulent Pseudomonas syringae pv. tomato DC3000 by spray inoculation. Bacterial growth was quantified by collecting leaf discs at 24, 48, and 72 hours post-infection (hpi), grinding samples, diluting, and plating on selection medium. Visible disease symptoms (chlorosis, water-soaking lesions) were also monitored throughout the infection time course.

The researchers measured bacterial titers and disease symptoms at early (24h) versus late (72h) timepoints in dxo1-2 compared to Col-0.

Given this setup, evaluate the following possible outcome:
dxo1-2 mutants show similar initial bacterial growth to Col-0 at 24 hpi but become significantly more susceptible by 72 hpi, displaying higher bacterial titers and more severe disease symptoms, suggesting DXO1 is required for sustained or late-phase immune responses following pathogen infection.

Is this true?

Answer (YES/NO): NO